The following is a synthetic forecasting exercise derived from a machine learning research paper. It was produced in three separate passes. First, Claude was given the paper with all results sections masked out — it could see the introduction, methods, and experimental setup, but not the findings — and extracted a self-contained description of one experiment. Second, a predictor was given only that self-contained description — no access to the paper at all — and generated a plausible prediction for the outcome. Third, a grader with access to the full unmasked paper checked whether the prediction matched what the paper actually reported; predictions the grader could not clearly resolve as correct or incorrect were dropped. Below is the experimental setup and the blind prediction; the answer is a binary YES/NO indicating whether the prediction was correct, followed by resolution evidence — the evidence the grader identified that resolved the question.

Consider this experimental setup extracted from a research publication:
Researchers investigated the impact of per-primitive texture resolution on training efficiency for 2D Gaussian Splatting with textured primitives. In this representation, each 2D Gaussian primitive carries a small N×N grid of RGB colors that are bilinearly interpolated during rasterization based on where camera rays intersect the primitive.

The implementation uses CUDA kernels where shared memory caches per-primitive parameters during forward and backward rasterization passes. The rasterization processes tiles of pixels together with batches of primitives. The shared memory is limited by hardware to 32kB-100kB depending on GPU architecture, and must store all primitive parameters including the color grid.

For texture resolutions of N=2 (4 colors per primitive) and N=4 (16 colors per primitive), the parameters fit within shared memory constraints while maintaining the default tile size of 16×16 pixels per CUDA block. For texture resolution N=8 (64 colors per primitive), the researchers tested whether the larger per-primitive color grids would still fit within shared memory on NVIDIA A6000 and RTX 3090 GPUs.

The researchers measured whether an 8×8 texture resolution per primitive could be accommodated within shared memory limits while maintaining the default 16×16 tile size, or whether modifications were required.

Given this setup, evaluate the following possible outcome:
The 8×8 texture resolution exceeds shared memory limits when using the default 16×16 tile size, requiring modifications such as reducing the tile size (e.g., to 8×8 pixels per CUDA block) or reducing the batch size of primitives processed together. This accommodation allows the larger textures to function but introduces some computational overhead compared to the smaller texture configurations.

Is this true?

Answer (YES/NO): YES